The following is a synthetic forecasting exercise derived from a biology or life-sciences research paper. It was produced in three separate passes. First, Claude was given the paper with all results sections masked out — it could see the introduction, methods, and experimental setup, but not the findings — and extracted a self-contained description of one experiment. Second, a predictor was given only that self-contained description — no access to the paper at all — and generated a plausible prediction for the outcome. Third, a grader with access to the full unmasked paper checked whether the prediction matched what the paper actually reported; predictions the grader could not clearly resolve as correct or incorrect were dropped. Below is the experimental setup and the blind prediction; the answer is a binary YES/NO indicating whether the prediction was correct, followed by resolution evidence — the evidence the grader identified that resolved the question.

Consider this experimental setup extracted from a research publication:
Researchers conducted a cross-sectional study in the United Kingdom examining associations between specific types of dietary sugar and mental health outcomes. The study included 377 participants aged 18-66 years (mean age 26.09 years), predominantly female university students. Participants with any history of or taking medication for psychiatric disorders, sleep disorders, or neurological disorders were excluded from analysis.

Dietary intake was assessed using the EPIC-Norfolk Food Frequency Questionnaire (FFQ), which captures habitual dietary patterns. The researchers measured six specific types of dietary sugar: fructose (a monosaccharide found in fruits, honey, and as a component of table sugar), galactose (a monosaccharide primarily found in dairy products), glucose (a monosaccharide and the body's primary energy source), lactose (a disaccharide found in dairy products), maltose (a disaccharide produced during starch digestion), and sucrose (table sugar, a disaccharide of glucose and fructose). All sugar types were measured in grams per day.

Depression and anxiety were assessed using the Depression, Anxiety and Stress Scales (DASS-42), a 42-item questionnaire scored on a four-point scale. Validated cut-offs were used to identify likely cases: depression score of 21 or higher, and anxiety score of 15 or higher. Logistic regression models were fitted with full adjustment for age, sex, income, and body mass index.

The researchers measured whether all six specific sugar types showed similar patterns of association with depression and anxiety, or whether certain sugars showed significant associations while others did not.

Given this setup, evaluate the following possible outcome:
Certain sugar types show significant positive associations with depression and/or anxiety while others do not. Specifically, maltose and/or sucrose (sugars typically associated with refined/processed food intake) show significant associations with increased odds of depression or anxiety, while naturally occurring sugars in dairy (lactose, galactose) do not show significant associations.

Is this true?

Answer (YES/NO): NO